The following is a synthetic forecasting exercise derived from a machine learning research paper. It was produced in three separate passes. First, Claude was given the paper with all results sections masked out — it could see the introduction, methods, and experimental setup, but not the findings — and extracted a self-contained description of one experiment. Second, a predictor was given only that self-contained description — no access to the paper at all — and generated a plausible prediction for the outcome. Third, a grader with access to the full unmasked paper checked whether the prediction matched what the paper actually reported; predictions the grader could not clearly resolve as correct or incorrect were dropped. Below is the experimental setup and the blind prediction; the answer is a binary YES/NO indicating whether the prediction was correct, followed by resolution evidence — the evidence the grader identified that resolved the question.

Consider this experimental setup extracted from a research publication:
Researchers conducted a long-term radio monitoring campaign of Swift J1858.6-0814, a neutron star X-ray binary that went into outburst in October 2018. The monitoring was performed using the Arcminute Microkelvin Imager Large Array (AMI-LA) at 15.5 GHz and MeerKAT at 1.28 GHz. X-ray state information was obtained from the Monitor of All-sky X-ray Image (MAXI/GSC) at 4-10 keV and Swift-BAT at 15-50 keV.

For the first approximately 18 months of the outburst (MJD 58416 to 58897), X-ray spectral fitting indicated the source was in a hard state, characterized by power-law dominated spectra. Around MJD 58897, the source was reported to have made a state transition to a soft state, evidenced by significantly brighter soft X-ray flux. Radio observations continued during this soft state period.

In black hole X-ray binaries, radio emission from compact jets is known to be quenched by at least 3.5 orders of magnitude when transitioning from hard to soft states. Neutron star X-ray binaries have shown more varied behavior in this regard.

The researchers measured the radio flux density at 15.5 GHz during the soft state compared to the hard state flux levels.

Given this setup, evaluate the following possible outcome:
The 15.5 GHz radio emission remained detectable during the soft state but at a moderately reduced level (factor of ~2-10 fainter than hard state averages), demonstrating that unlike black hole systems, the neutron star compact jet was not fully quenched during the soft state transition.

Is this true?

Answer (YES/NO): NO